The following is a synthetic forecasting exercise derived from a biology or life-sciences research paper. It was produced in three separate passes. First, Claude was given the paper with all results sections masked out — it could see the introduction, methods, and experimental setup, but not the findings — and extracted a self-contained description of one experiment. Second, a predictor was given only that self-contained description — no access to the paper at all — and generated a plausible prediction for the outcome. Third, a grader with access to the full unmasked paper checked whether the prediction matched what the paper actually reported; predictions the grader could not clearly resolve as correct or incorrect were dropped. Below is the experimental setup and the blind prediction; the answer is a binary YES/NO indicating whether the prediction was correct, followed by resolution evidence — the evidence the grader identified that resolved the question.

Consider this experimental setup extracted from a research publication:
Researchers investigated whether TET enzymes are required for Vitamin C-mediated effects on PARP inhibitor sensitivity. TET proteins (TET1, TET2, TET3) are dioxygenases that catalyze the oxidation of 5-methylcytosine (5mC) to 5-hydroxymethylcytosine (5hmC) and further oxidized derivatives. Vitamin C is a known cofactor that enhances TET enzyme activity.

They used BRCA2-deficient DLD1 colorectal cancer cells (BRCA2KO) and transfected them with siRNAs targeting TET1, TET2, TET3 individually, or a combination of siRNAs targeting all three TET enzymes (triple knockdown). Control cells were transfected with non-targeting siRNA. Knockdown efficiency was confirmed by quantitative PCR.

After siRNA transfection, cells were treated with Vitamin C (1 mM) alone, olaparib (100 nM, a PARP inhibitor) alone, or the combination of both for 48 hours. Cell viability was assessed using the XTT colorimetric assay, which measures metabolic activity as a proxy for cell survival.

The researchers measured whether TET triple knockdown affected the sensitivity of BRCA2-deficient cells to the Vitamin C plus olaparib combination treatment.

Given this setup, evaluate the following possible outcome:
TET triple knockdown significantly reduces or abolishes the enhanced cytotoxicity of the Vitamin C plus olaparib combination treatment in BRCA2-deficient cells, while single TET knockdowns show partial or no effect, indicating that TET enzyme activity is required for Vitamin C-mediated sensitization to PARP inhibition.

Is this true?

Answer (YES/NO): YES